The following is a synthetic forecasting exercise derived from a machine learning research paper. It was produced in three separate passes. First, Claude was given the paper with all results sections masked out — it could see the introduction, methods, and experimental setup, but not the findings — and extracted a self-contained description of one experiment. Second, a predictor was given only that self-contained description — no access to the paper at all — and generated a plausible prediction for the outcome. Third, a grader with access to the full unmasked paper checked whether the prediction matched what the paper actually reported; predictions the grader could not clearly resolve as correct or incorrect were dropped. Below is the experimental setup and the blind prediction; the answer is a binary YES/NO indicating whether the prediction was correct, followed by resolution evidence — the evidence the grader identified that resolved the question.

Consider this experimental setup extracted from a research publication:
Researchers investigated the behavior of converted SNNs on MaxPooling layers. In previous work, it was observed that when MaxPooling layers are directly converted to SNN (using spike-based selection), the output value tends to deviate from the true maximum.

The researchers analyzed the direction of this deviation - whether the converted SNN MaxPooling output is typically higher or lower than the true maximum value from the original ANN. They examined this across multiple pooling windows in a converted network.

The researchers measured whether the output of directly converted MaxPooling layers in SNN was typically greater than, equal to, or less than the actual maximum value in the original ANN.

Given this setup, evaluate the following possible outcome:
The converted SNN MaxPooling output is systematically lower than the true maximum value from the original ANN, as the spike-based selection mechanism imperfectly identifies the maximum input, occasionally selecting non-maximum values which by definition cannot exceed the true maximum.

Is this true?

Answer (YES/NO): NO